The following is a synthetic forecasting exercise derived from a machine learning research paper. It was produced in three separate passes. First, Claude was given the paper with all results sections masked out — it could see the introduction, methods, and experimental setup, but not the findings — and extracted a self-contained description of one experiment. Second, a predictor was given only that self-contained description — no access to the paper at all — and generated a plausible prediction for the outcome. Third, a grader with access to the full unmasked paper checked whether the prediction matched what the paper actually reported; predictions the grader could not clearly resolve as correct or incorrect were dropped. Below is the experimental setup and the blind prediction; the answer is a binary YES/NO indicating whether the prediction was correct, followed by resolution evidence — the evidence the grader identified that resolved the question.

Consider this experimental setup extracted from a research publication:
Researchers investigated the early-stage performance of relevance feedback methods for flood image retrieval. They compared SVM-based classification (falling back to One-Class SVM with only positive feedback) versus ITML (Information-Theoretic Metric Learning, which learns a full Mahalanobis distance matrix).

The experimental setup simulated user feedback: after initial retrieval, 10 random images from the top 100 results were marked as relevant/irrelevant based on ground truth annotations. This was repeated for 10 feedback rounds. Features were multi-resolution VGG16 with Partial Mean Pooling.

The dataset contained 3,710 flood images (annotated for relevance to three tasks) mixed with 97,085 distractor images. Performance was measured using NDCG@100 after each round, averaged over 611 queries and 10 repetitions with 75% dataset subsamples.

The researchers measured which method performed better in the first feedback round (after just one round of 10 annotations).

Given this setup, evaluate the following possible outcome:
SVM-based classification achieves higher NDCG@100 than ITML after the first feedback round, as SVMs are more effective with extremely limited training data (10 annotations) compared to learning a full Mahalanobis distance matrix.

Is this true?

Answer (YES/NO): NO